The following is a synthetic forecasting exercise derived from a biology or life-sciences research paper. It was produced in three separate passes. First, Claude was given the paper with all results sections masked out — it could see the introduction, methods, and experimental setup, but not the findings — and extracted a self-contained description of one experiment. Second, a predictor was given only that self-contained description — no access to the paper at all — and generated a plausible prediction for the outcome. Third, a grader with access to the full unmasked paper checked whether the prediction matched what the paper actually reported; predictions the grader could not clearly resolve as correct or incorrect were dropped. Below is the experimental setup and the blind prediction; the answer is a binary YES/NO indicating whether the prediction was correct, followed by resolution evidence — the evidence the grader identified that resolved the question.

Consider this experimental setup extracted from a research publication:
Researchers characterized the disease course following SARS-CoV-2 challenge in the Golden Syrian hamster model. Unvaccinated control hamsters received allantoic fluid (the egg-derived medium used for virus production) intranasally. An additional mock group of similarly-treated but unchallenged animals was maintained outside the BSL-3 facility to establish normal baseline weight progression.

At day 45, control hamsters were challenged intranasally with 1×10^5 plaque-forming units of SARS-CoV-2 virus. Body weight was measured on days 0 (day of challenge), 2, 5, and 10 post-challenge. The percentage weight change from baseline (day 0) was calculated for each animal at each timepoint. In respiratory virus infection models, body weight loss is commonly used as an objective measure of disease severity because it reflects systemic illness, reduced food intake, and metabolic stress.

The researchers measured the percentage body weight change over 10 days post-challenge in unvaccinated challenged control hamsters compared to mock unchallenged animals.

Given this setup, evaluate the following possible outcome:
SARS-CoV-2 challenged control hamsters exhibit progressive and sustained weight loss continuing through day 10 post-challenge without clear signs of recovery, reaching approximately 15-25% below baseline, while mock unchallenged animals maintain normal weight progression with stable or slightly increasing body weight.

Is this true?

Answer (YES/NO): NO